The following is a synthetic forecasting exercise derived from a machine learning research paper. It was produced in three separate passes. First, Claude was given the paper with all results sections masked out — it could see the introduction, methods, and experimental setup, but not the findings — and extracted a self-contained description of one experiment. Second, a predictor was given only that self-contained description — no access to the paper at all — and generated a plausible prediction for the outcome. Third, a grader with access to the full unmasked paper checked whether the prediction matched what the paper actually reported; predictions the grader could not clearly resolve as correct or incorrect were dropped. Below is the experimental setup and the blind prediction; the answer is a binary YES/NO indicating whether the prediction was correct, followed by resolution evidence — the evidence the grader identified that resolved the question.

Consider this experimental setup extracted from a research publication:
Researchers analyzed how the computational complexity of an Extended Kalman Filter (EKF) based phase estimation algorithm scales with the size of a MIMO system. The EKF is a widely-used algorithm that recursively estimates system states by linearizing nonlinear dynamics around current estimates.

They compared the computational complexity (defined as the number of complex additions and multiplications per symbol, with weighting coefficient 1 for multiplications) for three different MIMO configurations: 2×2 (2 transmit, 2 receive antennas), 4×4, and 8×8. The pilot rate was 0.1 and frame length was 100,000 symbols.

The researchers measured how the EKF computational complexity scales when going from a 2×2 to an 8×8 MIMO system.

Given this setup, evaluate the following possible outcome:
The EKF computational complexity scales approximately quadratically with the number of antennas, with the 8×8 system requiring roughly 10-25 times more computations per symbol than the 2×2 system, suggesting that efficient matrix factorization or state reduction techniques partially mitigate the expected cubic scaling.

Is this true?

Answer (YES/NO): NO